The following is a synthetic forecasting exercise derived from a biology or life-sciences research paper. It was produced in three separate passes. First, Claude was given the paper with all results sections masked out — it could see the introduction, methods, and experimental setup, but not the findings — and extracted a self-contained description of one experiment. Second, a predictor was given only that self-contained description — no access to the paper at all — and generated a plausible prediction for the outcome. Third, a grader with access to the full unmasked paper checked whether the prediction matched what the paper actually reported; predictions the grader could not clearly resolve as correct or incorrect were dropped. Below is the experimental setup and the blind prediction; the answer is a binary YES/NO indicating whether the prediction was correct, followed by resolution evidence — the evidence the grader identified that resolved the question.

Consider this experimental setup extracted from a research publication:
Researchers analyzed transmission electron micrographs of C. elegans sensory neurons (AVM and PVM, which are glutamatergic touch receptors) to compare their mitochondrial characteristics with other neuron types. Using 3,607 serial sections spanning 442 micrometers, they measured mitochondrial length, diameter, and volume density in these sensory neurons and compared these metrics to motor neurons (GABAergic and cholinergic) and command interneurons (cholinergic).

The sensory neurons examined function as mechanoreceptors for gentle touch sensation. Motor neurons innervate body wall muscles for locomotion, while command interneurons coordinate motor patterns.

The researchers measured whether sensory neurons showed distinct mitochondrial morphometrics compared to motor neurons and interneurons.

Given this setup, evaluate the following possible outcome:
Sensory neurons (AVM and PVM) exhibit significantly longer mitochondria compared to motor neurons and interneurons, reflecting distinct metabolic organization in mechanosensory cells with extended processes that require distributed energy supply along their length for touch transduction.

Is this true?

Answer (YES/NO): NO